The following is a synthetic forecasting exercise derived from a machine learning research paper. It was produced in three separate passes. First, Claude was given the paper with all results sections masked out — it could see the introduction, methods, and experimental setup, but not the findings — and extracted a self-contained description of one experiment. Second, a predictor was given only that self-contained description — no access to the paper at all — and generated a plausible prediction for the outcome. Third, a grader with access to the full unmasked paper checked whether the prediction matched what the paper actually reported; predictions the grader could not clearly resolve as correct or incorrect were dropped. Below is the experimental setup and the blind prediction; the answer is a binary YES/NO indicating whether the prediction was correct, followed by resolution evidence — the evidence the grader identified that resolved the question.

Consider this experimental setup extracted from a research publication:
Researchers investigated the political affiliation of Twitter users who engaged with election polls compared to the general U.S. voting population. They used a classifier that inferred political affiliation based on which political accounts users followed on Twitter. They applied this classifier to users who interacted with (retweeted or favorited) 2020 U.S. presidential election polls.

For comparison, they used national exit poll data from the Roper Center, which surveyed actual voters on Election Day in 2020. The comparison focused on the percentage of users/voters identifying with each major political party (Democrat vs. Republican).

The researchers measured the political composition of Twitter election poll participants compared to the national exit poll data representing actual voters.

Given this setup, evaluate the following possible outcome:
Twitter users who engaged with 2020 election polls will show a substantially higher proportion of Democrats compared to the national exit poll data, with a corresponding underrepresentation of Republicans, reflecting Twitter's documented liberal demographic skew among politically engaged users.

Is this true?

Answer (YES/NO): NO